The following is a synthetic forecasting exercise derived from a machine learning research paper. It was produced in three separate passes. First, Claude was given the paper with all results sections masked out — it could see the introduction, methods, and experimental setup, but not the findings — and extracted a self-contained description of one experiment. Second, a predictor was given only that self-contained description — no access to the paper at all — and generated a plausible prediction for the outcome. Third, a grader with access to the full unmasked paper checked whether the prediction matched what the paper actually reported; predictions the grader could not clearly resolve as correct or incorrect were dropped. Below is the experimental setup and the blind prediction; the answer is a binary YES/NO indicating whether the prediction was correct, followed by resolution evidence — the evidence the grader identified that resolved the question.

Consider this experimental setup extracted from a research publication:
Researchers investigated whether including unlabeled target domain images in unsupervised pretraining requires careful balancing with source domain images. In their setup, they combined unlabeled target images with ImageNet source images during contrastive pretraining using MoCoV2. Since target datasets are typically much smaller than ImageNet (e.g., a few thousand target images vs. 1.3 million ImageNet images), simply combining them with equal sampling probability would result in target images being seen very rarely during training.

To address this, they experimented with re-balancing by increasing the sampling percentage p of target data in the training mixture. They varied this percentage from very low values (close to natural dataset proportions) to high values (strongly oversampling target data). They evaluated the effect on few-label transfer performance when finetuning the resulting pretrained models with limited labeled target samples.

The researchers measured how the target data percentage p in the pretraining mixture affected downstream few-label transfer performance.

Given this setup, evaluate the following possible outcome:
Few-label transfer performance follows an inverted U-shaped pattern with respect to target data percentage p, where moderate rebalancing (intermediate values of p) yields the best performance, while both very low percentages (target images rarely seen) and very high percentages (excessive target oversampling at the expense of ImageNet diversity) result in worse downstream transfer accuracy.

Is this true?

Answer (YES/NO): YES